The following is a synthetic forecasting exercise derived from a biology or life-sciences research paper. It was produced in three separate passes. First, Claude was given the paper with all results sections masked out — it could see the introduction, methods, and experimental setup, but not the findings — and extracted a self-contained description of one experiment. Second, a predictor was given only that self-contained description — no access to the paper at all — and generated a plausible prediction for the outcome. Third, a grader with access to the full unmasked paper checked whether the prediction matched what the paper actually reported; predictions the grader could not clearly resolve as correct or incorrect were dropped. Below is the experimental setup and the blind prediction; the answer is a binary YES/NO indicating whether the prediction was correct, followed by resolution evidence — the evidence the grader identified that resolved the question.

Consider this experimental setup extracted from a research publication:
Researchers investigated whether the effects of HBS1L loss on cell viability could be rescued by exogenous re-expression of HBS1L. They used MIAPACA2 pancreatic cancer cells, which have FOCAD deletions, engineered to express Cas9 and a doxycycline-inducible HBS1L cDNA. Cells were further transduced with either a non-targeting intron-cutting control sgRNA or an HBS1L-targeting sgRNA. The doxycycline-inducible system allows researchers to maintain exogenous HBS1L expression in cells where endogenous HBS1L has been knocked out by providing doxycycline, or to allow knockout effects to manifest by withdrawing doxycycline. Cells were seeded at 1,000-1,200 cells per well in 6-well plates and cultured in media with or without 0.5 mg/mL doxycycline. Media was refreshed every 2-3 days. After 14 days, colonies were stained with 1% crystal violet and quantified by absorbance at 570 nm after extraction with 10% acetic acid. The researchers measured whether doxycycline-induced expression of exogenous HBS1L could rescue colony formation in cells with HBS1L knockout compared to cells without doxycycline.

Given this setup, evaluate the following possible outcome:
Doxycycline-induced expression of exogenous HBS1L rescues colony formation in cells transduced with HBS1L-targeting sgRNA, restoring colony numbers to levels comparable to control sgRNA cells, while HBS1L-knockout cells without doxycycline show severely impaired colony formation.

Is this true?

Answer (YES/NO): YES